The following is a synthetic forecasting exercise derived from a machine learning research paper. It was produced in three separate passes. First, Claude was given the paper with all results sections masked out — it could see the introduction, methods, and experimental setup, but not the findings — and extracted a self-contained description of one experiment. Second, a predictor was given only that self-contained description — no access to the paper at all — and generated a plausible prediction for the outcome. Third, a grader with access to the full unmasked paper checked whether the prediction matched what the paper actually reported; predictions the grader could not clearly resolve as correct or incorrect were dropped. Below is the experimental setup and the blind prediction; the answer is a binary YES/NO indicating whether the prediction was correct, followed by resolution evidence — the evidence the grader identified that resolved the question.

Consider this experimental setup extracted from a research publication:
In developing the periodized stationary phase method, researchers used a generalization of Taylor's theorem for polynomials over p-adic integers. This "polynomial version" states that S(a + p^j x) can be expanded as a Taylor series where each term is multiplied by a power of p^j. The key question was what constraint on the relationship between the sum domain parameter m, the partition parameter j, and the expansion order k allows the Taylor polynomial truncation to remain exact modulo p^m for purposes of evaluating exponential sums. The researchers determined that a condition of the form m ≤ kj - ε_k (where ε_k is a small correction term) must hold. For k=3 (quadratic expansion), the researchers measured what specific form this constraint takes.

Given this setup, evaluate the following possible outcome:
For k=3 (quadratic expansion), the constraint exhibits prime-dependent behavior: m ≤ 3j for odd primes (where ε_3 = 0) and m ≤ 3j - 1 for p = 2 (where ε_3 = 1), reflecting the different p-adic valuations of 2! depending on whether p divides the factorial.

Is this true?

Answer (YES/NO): NO